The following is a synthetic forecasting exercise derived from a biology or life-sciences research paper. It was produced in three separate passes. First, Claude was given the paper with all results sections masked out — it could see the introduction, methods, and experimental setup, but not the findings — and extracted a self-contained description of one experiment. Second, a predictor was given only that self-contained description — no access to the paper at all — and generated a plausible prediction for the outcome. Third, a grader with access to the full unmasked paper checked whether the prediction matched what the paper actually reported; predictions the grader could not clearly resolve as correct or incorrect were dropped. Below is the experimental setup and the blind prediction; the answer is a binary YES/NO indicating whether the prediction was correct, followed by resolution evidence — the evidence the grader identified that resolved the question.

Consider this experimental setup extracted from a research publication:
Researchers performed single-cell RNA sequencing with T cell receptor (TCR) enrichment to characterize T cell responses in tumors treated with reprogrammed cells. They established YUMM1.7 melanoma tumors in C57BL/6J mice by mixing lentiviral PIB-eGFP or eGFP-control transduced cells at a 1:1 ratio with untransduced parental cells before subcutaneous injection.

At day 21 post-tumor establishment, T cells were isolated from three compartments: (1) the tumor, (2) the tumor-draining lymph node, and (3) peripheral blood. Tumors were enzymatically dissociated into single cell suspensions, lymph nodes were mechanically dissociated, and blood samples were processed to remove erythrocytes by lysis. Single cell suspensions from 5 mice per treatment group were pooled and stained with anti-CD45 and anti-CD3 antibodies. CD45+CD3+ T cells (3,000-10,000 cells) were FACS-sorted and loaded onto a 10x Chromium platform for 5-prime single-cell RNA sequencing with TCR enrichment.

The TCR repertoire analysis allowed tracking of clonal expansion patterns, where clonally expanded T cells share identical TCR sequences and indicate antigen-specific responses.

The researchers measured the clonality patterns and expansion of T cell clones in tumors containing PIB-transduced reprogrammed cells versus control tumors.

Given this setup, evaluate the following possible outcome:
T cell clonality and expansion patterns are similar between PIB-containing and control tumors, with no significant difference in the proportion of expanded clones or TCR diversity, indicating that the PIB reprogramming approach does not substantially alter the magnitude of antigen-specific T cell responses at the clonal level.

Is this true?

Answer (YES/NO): NO